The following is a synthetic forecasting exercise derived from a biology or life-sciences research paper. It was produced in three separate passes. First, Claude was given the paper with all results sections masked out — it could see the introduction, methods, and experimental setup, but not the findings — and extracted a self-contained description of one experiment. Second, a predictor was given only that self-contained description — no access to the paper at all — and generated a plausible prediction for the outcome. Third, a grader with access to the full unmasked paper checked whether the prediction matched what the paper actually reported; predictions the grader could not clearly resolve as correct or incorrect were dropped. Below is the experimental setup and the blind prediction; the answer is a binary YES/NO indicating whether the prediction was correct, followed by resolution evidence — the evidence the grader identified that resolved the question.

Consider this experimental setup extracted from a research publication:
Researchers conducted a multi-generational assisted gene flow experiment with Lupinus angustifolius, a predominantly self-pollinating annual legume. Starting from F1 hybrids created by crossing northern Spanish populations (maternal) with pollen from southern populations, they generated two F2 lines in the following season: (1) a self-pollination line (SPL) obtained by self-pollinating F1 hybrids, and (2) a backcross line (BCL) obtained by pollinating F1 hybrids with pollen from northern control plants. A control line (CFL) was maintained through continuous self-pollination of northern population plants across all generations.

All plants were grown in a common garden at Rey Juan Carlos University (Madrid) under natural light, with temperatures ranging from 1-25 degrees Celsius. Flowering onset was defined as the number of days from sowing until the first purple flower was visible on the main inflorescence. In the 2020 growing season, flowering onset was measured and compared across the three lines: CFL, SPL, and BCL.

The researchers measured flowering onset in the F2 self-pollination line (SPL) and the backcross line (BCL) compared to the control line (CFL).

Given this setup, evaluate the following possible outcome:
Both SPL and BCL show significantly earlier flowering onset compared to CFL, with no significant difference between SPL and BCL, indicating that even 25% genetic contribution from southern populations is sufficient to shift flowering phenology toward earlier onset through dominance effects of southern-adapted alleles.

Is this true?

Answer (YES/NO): NO